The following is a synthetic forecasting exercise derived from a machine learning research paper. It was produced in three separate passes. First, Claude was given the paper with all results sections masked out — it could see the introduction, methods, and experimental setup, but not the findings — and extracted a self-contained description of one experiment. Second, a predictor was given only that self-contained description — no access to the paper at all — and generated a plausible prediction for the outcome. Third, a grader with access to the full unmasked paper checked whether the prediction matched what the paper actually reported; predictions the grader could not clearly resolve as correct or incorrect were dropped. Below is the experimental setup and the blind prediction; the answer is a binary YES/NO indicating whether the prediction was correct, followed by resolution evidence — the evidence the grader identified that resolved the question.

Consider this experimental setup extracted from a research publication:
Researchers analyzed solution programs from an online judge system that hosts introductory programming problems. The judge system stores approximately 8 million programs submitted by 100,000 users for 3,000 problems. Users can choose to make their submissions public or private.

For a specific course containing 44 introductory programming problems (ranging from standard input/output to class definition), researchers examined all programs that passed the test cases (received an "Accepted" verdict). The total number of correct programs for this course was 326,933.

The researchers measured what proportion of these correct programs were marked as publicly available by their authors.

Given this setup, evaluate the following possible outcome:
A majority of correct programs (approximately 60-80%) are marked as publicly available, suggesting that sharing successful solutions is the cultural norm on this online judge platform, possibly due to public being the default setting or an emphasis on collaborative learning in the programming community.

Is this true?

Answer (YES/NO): NO